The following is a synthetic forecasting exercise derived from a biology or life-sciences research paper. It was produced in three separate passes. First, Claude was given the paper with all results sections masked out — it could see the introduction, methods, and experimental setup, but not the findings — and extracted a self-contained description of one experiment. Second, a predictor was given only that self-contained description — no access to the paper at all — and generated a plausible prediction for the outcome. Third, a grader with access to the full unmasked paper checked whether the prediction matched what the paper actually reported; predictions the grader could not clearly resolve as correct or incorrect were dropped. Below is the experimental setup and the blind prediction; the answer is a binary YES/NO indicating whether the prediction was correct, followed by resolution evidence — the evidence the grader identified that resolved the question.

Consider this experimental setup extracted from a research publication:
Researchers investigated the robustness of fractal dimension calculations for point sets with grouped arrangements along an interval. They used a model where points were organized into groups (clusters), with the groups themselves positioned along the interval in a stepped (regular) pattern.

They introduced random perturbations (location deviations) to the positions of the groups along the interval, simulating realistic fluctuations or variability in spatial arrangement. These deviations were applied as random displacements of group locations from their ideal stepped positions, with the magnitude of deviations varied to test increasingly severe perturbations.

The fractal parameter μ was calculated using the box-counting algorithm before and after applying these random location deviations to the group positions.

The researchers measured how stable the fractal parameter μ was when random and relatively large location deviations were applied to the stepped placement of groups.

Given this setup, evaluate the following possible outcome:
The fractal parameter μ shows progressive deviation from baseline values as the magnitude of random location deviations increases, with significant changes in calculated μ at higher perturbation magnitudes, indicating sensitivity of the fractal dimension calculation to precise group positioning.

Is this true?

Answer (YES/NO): NO